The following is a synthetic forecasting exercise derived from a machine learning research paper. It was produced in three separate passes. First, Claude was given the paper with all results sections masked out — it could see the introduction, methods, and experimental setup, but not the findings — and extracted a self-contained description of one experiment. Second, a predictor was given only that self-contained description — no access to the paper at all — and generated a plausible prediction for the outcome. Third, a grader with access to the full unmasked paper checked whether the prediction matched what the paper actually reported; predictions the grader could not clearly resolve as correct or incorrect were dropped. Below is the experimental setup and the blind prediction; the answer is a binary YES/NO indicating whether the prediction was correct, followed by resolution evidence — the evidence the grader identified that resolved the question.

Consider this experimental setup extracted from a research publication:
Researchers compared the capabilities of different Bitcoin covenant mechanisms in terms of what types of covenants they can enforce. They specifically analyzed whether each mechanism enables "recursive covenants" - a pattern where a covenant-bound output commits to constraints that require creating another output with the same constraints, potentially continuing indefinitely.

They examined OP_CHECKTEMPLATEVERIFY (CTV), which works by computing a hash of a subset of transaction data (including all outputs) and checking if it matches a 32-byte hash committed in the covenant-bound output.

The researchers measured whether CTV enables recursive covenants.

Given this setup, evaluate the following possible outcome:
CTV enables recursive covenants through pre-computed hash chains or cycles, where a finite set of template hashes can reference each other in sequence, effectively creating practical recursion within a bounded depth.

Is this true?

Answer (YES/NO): NO